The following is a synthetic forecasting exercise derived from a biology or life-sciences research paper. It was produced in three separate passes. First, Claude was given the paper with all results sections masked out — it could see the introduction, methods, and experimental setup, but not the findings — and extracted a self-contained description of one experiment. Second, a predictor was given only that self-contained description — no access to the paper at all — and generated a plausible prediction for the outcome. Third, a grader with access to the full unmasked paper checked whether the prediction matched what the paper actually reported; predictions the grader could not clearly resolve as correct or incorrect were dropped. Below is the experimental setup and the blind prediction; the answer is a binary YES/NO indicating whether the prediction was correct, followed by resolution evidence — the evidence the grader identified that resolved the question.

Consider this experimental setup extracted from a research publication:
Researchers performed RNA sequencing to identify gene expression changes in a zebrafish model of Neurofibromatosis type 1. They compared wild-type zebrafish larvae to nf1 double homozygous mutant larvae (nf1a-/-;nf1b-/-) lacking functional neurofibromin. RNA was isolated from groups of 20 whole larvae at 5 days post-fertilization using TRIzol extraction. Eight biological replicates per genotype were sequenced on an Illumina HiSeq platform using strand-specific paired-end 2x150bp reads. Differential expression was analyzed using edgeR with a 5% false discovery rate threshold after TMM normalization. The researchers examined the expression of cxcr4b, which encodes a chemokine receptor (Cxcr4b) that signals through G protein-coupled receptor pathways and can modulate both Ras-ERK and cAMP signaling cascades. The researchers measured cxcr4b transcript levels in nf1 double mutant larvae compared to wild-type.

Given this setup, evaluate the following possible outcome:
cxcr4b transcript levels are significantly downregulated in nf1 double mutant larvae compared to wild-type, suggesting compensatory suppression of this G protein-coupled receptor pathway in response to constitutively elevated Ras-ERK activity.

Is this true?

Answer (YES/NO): NO